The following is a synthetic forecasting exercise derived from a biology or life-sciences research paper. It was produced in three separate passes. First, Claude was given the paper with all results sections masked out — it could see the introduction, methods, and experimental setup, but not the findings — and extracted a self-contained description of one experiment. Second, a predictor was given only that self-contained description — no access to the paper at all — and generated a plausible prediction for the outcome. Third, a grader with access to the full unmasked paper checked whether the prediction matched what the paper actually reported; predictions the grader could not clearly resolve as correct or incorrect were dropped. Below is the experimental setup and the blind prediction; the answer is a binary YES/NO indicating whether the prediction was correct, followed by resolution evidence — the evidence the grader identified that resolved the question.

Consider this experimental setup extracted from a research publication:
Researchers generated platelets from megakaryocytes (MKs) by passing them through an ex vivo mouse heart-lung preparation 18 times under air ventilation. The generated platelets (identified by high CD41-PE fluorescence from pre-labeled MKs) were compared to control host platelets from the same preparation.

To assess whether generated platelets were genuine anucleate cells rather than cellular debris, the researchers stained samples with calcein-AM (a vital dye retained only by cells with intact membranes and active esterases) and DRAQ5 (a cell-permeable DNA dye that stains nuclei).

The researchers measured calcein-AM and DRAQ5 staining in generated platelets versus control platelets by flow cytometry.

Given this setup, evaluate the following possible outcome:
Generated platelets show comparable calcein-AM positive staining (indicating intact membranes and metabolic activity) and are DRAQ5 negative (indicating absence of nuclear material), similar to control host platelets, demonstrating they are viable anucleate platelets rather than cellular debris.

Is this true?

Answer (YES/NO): YES